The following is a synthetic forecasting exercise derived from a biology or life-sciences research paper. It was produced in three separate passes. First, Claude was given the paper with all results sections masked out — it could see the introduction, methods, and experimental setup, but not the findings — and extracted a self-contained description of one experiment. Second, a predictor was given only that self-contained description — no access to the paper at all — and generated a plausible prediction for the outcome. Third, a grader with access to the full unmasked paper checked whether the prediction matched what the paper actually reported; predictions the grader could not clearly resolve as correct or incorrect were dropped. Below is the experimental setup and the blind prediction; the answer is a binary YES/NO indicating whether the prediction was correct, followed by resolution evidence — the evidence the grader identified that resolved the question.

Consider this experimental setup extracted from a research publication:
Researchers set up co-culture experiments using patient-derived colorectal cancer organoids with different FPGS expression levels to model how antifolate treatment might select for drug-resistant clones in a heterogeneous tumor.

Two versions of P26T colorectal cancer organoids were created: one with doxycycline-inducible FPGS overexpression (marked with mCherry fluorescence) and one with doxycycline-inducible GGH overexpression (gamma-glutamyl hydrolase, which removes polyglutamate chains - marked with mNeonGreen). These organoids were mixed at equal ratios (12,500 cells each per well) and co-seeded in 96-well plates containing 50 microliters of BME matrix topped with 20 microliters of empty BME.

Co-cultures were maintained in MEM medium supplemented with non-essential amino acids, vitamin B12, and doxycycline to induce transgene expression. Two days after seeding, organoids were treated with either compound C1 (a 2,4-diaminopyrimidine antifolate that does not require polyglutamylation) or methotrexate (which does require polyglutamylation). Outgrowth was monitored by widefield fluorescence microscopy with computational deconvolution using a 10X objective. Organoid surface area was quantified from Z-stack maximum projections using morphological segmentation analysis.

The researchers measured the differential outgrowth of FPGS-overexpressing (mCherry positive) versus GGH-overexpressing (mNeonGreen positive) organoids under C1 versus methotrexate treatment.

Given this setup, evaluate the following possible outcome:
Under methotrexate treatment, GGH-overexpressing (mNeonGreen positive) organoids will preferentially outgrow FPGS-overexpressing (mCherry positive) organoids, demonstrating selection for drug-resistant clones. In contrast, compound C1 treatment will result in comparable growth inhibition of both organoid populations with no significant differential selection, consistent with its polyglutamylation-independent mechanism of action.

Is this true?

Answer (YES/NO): NO